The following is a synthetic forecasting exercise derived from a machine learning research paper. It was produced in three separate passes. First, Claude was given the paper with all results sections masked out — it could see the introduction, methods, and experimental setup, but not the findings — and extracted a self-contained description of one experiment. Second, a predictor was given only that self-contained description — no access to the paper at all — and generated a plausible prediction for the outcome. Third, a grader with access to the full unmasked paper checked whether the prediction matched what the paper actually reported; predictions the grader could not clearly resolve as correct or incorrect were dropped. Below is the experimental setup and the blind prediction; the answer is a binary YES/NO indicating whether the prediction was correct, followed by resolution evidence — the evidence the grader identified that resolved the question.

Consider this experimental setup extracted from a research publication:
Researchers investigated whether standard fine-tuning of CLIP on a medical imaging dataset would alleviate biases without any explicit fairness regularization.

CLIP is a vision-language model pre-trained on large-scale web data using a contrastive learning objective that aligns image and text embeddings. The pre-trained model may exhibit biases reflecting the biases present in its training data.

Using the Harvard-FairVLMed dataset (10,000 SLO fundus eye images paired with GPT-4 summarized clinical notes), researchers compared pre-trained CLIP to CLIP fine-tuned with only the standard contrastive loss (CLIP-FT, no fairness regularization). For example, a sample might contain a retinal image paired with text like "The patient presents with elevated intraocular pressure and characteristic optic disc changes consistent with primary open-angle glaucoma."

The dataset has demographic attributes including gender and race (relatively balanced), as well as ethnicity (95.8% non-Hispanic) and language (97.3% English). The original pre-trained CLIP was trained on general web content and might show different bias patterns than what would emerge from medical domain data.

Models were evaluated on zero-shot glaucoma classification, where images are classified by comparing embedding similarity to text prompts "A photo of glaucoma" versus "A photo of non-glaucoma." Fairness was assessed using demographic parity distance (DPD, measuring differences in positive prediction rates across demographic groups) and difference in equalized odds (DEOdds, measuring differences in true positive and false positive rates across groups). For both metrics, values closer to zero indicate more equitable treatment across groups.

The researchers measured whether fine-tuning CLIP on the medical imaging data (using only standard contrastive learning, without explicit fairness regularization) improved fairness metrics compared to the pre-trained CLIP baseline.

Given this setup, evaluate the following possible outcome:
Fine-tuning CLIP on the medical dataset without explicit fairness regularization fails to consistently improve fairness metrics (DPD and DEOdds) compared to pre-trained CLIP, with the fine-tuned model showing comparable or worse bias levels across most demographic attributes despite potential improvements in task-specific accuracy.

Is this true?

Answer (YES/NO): NO